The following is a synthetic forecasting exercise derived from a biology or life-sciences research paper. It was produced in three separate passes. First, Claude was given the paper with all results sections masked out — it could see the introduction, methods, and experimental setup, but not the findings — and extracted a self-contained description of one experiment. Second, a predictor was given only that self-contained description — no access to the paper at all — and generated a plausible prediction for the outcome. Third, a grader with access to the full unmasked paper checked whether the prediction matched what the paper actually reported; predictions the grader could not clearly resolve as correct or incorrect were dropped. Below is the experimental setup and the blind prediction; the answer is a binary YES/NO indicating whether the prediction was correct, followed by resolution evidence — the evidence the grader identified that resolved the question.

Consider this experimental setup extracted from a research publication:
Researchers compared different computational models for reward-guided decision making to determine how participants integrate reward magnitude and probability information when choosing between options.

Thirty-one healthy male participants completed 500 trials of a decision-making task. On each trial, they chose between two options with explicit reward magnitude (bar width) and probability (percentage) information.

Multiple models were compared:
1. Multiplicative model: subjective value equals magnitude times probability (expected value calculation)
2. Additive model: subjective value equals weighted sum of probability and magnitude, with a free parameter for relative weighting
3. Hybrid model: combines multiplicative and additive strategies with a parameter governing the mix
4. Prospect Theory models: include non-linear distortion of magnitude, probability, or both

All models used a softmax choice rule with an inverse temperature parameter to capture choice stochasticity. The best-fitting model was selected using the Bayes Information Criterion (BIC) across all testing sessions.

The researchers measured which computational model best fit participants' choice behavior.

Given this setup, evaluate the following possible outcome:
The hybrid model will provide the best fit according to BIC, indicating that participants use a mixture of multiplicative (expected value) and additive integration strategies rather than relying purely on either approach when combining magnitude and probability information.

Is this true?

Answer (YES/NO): YES